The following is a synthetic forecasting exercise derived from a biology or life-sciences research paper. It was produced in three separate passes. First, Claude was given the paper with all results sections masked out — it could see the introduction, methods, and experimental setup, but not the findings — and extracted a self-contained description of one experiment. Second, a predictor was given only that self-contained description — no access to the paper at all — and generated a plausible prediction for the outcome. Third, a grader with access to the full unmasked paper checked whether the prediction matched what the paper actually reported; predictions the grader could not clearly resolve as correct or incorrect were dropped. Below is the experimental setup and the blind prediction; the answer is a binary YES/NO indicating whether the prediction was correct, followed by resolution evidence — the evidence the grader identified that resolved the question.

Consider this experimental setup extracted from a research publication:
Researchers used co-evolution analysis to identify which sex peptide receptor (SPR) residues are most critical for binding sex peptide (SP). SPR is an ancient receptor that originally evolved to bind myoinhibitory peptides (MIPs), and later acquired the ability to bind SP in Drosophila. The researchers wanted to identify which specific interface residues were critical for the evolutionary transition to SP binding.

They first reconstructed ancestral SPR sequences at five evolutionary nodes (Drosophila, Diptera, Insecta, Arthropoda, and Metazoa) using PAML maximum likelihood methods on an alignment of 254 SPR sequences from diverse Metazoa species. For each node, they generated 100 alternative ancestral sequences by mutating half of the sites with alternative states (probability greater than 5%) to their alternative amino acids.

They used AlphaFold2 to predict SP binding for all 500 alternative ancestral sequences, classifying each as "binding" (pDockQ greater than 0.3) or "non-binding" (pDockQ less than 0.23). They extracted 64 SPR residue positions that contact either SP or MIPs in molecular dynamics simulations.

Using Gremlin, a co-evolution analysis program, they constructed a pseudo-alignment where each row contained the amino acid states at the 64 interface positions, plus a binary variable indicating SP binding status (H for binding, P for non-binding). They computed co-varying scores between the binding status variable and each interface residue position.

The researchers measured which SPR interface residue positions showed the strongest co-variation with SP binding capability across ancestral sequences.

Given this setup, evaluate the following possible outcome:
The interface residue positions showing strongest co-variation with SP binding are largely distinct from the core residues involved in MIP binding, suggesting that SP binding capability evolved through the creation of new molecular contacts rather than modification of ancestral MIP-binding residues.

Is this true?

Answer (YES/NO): NO